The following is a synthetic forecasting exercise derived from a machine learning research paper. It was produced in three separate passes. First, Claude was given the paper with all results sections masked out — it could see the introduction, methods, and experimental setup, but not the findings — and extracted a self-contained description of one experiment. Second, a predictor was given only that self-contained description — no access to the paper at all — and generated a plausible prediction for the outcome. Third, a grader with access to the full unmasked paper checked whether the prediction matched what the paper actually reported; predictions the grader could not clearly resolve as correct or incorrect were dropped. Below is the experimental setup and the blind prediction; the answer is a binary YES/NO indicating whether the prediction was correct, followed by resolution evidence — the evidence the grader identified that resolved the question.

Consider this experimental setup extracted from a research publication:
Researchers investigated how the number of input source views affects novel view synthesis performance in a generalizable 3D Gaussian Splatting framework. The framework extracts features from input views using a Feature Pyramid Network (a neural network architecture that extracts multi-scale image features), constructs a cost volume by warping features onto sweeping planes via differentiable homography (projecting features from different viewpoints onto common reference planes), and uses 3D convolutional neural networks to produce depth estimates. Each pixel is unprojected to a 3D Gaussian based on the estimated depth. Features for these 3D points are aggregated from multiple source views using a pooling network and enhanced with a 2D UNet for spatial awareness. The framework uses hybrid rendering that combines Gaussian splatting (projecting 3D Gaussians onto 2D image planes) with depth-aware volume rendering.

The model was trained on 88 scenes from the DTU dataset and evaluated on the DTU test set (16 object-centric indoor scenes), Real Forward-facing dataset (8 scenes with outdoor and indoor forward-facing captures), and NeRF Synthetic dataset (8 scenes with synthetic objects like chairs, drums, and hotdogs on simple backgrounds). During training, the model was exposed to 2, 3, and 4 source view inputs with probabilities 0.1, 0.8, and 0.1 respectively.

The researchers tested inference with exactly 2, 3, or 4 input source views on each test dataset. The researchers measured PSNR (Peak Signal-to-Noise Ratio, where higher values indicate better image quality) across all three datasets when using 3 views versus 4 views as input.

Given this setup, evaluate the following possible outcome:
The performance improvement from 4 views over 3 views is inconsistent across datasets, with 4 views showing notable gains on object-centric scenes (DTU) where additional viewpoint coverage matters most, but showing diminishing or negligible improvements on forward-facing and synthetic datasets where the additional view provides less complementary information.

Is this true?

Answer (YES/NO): NO